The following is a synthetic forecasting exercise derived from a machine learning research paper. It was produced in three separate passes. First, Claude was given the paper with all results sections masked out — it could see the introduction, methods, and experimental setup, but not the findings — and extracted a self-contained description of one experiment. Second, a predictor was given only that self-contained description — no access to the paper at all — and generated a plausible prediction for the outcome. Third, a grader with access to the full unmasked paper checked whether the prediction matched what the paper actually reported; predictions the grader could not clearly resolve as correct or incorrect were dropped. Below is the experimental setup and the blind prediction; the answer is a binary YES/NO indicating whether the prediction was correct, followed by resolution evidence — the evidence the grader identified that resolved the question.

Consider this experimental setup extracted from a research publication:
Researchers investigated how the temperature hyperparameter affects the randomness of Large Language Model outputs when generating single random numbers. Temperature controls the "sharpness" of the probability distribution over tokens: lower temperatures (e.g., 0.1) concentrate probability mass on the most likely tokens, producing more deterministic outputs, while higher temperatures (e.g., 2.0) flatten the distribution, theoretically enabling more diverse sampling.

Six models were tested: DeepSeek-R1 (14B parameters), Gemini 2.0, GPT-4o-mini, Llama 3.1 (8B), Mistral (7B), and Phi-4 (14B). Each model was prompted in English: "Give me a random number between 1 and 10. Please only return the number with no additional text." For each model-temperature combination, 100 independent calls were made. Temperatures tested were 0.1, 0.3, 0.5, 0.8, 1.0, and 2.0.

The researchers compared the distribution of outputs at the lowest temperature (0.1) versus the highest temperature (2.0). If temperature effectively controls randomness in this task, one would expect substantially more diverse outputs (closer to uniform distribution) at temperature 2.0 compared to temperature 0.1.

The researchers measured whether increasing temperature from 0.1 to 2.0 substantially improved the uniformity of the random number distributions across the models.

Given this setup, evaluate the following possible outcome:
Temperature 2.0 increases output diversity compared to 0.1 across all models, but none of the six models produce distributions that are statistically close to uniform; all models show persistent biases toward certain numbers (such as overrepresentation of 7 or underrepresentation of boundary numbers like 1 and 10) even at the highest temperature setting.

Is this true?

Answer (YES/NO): NO